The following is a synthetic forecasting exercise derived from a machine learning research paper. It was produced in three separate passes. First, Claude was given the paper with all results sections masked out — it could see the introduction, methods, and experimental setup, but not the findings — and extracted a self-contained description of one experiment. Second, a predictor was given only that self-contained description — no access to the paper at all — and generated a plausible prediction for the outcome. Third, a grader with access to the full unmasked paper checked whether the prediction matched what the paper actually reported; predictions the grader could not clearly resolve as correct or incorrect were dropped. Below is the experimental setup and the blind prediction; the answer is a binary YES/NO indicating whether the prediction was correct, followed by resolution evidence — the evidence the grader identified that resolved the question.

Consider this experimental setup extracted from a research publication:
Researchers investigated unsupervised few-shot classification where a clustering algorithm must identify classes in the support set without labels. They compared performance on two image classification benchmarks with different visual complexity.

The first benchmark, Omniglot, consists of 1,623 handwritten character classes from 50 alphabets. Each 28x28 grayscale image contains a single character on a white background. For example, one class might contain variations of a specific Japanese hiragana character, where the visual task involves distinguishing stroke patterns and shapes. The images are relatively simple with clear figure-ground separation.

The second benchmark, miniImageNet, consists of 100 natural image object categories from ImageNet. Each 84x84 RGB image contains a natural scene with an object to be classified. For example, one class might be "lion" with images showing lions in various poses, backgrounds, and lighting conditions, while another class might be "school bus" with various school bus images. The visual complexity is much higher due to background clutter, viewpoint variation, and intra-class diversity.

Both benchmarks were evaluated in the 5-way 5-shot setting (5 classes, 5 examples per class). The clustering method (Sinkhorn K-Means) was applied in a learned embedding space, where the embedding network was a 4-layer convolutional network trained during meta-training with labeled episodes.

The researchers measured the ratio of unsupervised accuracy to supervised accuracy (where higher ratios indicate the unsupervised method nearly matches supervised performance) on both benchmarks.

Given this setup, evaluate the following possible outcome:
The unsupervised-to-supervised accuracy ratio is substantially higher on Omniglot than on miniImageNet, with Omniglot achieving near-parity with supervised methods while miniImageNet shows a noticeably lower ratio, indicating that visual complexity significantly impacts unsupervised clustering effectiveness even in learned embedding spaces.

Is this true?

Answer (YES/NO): YES